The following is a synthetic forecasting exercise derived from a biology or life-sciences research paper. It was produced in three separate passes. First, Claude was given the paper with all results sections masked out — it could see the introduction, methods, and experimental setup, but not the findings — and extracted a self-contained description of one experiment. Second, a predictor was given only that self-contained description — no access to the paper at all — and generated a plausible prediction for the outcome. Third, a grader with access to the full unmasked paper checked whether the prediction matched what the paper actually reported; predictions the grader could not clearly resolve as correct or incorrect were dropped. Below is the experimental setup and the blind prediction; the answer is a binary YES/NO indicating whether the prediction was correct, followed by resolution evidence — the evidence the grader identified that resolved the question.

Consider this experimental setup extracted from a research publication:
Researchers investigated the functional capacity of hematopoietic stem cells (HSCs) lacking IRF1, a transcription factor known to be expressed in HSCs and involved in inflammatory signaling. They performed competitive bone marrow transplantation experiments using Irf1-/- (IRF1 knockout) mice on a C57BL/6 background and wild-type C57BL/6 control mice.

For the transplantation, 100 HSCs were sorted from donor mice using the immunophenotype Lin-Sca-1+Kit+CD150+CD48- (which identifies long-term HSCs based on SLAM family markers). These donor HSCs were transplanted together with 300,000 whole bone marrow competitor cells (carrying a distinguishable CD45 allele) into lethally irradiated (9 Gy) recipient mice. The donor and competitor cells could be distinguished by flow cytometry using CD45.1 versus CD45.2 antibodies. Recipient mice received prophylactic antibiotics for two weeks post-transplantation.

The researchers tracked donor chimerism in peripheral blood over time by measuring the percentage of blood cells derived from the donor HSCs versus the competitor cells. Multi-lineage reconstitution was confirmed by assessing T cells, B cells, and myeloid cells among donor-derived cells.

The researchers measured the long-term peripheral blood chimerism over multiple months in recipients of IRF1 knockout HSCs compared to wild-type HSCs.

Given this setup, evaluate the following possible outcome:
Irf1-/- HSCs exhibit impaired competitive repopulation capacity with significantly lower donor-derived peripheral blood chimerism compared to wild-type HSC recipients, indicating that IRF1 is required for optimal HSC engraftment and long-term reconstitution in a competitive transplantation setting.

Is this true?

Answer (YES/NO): NO